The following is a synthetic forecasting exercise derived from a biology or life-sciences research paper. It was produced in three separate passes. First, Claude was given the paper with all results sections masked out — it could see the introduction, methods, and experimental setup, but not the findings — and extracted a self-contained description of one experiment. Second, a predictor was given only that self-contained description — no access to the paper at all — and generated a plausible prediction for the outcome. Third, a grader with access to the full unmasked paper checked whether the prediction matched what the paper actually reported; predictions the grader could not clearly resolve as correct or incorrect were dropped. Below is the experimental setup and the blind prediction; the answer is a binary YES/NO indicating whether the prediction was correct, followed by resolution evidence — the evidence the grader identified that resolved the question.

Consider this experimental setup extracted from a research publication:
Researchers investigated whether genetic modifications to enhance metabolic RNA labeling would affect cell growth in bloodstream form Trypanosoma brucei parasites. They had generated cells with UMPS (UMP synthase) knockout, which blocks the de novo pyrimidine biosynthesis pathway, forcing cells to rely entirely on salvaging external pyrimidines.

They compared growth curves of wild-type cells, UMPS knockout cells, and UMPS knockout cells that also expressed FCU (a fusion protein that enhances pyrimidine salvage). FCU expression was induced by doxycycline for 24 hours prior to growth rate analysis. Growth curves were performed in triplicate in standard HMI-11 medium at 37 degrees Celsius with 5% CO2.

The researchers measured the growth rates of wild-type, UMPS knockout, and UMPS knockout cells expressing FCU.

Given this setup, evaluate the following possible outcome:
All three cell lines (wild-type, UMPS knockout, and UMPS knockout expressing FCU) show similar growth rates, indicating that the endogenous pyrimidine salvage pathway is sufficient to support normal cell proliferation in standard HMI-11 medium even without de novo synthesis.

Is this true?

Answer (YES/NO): NO